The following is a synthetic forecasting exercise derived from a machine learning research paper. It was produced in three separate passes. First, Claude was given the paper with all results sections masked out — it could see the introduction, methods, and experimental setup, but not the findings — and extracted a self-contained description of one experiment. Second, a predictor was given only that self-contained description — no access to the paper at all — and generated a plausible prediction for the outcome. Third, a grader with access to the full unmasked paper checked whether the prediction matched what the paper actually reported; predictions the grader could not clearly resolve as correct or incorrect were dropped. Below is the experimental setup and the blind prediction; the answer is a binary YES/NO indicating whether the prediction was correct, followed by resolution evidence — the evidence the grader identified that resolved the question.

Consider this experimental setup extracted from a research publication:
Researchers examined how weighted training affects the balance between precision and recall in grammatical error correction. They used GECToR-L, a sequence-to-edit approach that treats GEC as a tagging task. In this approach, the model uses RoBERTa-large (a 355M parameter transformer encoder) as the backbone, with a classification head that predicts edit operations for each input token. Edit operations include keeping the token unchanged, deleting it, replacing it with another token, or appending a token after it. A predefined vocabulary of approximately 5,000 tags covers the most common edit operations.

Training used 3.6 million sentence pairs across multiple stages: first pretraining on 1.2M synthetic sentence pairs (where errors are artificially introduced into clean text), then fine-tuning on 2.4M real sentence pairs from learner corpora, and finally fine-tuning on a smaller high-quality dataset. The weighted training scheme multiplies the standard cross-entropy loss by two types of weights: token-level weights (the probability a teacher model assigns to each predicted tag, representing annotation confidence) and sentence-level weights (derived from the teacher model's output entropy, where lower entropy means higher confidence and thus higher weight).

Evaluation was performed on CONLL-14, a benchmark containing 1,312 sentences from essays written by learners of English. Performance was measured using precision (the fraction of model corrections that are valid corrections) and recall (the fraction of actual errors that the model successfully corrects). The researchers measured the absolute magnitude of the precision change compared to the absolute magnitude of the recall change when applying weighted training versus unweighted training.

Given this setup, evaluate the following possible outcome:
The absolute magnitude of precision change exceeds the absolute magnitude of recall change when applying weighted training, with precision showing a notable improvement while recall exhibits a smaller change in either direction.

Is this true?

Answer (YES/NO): YES